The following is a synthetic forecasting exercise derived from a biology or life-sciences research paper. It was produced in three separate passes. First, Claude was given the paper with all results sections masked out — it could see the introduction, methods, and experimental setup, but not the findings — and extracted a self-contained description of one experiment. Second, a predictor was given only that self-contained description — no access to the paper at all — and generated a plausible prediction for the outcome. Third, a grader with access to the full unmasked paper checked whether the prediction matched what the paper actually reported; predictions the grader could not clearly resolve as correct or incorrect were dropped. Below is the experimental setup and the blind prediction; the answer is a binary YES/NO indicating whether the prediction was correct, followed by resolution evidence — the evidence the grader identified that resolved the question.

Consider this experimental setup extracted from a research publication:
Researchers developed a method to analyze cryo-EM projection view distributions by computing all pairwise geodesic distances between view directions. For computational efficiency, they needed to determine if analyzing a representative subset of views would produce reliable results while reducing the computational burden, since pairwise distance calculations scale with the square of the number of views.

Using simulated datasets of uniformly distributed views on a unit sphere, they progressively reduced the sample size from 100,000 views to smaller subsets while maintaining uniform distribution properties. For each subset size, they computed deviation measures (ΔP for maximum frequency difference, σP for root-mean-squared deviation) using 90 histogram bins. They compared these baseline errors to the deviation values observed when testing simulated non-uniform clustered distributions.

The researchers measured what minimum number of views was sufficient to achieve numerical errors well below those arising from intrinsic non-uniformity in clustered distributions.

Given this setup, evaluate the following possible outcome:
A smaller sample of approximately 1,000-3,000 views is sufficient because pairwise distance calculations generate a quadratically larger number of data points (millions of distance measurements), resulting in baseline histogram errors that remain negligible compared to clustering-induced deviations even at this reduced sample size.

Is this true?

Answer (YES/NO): NO